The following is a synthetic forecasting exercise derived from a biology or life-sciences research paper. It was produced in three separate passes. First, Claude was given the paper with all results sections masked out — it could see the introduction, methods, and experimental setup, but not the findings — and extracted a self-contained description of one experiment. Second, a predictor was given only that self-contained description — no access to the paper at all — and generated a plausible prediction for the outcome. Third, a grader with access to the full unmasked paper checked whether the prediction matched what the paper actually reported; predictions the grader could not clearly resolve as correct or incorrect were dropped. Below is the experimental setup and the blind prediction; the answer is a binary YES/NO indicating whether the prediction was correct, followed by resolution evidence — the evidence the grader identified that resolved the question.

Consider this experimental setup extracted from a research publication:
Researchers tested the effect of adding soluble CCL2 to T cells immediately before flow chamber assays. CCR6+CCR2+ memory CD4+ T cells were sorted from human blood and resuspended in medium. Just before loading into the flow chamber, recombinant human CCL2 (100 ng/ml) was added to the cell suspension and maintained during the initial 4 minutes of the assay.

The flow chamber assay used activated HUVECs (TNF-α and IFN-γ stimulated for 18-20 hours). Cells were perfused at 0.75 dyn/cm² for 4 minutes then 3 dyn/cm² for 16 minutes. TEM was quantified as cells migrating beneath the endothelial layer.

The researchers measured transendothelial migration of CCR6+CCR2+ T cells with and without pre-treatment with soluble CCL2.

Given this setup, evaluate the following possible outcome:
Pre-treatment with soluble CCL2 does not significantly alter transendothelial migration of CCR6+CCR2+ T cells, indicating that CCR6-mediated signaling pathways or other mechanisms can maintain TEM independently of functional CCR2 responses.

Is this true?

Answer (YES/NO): NO